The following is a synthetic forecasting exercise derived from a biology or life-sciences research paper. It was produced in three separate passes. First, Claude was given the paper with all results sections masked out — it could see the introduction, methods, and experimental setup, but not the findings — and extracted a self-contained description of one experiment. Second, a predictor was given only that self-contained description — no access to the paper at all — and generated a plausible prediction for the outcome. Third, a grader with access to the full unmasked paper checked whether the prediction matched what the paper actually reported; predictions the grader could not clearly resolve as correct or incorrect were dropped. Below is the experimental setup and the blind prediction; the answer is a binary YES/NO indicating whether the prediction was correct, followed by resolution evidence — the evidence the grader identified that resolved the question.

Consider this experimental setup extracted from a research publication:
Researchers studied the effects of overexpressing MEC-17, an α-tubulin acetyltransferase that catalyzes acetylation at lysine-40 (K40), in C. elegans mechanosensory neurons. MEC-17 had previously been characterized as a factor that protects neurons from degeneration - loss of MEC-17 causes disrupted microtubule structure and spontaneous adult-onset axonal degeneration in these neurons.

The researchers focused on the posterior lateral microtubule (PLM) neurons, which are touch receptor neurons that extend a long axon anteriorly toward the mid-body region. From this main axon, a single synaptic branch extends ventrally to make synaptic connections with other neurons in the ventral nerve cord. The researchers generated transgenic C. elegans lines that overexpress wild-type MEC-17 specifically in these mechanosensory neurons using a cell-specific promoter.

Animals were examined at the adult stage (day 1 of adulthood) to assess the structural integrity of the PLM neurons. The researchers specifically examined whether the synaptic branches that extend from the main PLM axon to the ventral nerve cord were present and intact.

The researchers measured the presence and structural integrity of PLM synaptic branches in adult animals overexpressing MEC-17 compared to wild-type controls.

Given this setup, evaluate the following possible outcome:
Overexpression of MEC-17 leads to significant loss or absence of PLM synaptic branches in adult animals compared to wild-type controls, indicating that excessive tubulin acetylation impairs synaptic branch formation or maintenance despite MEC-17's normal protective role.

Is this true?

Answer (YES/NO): YES